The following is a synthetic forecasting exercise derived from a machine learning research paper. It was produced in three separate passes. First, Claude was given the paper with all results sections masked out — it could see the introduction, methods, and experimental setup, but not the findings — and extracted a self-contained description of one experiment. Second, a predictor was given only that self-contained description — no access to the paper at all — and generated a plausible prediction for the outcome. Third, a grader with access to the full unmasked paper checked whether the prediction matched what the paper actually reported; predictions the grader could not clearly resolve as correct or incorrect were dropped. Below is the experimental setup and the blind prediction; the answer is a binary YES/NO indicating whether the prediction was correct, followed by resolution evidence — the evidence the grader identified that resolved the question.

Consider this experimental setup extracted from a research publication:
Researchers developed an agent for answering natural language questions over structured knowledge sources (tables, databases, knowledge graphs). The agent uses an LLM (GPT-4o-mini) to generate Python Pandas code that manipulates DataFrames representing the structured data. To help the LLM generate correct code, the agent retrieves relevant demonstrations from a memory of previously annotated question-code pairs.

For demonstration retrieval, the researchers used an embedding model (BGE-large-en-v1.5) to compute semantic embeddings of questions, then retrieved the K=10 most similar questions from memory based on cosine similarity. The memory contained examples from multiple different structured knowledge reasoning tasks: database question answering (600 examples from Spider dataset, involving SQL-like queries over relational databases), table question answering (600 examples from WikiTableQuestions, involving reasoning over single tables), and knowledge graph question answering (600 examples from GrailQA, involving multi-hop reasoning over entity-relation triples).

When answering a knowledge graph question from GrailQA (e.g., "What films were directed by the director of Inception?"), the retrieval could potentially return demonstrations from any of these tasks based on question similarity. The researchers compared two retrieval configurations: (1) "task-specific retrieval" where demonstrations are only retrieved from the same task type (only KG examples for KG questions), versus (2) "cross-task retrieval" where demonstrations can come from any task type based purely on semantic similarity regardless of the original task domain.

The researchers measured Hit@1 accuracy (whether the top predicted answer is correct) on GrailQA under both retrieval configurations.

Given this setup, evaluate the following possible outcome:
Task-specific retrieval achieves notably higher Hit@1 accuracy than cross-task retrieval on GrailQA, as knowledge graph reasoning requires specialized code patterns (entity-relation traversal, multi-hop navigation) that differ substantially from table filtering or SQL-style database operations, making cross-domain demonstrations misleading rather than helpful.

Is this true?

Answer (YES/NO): NO